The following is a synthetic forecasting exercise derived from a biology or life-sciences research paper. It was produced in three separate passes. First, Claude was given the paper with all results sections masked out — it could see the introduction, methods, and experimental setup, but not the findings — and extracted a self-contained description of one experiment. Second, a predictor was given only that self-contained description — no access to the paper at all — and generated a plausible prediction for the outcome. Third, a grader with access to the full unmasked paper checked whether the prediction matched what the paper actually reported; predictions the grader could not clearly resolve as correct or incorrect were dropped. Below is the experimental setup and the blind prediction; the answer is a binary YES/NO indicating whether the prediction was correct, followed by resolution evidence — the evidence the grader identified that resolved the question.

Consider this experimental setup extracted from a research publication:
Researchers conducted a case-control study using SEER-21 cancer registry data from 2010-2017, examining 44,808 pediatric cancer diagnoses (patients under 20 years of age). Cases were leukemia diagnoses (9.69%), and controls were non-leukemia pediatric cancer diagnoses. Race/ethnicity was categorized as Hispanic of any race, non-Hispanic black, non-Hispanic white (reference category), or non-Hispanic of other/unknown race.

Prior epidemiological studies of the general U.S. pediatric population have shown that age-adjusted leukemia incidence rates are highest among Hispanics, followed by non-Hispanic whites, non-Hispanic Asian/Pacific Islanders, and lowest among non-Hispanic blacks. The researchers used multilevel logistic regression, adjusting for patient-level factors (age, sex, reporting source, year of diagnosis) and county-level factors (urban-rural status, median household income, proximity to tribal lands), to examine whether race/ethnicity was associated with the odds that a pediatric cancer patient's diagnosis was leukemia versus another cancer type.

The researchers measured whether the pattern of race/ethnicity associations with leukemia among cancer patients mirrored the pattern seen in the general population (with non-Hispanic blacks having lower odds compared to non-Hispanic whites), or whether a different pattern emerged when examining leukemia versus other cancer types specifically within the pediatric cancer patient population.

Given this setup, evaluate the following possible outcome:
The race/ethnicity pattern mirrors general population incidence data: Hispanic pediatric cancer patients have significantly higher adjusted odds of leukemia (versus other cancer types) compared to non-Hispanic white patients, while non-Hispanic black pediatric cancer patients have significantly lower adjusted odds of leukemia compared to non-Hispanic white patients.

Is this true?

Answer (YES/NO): NO